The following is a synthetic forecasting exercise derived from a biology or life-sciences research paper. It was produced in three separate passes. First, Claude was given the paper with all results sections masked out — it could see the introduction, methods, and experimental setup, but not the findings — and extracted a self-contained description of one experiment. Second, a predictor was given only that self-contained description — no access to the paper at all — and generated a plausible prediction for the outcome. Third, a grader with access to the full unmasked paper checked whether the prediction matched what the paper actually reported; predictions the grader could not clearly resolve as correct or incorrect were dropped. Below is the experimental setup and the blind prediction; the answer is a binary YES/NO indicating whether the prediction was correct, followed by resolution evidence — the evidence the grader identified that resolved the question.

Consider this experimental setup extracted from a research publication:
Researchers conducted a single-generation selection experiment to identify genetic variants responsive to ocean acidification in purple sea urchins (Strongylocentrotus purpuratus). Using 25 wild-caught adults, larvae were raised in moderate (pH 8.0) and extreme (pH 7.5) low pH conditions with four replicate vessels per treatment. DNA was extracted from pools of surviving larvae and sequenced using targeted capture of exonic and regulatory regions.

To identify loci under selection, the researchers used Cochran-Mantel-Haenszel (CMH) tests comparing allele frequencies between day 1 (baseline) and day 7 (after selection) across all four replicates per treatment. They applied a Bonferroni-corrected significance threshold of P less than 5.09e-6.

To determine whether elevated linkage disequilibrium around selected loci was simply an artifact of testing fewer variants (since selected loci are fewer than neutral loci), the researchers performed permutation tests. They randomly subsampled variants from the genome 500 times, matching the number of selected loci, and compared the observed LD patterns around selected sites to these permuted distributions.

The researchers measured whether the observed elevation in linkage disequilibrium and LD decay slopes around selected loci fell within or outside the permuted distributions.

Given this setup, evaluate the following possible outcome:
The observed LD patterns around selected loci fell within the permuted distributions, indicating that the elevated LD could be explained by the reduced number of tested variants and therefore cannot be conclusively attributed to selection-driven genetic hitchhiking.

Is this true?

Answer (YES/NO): NO